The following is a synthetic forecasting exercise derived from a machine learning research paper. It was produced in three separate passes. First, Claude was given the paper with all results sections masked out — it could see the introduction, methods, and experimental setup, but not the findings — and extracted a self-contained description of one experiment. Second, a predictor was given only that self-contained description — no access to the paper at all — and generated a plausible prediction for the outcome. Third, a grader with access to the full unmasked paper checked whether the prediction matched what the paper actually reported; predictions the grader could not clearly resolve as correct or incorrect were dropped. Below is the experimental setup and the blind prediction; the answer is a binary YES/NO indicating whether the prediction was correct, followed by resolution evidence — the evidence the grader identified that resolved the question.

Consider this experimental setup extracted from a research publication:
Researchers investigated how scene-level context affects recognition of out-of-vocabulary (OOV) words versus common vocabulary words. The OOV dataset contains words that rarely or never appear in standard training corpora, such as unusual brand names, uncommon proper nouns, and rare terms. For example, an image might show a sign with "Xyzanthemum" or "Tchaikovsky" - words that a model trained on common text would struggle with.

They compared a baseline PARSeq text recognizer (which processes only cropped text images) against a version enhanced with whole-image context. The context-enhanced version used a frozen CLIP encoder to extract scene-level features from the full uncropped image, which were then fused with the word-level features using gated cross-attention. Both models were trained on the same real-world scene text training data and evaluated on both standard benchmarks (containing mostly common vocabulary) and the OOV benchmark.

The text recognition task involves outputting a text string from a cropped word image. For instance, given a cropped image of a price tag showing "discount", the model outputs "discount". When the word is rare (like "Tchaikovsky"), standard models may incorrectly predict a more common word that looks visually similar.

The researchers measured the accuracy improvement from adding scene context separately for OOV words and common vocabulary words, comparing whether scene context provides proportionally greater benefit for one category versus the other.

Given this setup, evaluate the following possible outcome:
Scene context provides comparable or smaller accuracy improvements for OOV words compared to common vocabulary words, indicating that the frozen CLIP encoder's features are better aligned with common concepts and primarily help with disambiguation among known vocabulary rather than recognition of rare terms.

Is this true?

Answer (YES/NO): NO